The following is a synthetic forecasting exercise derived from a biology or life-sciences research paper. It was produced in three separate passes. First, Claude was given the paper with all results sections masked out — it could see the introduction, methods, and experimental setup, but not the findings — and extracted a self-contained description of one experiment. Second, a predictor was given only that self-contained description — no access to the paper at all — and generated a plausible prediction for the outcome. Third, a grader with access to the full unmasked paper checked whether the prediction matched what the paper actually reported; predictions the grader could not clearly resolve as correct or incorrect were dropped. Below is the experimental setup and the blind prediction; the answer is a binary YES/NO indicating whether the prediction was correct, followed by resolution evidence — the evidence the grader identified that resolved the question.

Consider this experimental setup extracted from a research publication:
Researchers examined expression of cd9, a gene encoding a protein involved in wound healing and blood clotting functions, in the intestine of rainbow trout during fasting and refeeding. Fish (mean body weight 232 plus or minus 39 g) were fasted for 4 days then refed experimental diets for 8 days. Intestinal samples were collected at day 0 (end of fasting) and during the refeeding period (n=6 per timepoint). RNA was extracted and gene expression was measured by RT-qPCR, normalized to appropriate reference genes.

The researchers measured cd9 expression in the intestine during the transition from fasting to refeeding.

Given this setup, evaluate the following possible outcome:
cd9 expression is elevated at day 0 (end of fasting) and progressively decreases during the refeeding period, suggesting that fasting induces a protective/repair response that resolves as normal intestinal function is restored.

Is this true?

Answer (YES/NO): NO